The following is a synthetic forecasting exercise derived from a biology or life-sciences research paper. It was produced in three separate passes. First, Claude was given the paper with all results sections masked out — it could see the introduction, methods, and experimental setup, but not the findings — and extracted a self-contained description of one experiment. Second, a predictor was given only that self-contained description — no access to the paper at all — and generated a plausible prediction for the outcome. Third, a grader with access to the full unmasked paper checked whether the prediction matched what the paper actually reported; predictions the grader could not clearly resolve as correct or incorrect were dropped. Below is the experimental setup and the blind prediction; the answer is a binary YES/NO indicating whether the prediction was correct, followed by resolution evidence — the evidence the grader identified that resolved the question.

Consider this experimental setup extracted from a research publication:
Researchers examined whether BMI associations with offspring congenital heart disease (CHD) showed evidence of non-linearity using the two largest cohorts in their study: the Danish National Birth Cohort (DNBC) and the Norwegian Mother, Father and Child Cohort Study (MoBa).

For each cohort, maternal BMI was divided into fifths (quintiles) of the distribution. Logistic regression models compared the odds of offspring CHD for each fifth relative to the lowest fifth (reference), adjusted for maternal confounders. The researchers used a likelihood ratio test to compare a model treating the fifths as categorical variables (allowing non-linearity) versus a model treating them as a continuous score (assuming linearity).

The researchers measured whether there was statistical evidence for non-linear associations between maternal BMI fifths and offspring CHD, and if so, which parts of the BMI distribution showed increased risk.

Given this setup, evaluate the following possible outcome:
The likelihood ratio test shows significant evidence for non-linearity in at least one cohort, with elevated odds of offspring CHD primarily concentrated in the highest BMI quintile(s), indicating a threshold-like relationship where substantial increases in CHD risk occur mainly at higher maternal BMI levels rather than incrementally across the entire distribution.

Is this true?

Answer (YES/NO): YES